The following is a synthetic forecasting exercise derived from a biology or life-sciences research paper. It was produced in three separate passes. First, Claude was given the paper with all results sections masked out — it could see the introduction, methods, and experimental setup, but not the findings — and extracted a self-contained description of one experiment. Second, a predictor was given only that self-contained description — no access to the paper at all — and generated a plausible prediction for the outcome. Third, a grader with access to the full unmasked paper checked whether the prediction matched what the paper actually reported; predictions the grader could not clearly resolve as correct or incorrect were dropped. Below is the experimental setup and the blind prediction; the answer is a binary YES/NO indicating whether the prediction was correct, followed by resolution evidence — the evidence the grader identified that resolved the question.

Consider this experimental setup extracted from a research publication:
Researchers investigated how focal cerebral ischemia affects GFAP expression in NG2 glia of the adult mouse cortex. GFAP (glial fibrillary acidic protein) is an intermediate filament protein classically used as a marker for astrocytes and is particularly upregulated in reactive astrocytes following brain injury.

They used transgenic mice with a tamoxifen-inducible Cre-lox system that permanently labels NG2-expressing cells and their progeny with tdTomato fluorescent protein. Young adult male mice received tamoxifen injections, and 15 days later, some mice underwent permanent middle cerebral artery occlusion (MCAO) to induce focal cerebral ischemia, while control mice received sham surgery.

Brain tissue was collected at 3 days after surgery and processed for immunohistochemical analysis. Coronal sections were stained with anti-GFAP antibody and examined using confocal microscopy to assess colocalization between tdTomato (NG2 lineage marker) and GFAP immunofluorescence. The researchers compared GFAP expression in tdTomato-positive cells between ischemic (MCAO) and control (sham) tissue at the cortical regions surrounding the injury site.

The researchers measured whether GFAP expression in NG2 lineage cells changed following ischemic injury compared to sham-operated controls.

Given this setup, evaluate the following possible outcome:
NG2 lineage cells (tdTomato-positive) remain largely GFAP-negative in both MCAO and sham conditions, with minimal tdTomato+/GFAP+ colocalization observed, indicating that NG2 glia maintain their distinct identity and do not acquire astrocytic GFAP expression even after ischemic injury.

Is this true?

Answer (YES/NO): NO